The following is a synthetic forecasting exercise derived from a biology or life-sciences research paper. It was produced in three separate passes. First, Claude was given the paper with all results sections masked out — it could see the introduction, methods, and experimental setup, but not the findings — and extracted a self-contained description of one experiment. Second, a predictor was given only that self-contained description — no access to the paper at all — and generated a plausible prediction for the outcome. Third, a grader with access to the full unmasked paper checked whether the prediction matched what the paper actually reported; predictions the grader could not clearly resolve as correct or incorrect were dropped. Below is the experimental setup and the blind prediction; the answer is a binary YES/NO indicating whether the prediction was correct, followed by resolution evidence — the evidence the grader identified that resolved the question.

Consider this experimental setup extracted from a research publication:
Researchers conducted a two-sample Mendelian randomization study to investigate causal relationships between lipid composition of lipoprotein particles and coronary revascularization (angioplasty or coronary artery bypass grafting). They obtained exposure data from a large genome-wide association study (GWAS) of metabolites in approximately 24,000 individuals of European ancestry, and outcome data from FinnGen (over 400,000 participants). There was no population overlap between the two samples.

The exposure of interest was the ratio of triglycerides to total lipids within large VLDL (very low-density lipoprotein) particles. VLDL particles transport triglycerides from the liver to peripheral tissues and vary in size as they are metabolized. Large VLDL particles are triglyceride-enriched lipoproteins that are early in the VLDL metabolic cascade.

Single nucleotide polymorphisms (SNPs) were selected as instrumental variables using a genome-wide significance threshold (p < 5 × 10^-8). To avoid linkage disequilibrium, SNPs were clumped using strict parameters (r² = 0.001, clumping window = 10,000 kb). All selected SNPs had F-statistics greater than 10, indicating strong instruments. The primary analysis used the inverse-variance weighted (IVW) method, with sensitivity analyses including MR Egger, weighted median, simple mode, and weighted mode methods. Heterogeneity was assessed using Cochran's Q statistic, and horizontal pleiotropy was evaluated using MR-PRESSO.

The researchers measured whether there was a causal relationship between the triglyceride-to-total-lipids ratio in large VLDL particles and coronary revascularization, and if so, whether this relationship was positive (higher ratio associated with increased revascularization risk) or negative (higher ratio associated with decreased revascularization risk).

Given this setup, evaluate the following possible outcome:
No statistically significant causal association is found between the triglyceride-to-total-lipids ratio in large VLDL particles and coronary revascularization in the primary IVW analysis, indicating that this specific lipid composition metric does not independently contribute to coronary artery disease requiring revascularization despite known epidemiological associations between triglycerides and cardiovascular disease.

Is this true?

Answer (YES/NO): NO